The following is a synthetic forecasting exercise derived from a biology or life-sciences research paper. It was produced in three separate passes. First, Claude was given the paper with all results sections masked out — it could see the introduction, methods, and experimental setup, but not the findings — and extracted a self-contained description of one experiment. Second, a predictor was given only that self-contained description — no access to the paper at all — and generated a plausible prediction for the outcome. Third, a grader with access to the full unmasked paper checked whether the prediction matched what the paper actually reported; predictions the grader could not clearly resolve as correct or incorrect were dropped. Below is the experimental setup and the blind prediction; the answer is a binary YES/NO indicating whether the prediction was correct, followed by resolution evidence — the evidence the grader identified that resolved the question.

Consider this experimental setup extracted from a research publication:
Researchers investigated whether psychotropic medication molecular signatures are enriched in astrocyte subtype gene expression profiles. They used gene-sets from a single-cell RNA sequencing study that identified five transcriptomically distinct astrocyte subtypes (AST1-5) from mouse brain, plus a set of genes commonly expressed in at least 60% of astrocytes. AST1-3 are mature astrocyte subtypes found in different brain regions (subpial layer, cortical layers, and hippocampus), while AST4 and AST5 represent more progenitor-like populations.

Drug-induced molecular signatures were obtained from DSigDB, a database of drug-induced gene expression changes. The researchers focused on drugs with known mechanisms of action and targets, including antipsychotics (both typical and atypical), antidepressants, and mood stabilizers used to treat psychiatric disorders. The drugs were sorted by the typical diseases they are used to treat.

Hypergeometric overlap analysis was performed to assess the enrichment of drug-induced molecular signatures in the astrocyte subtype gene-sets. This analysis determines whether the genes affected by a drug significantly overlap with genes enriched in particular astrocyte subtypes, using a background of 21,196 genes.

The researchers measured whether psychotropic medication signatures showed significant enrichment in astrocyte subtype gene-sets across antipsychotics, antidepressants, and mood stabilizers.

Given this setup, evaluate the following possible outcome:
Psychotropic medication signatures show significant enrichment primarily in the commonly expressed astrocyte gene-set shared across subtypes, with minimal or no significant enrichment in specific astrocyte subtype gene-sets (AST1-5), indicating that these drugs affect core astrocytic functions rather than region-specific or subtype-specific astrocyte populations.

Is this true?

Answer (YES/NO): NO